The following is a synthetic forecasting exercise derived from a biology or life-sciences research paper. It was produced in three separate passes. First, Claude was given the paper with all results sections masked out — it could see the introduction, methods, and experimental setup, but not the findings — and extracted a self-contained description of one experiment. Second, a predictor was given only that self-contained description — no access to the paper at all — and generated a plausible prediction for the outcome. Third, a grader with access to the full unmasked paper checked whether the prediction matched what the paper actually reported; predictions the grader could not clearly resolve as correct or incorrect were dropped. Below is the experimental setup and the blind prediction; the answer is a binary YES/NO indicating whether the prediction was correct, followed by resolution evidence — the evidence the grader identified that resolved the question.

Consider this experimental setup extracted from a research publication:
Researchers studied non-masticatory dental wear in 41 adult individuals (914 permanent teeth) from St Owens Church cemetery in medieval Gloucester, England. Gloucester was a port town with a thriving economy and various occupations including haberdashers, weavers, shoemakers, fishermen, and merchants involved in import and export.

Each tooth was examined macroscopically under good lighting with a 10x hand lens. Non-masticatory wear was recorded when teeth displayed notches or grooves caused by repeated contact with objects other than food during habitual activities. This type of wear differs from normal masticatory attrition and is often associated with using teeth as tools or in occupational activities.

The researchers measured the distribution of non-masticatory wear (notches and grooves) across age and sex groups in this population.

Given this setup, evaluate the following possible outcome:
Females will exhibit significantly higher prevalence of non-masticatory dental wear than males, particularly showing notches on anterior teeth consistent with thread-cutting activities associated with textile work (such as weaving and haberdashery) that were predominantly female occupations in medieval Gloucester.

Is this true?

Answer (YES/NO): NO